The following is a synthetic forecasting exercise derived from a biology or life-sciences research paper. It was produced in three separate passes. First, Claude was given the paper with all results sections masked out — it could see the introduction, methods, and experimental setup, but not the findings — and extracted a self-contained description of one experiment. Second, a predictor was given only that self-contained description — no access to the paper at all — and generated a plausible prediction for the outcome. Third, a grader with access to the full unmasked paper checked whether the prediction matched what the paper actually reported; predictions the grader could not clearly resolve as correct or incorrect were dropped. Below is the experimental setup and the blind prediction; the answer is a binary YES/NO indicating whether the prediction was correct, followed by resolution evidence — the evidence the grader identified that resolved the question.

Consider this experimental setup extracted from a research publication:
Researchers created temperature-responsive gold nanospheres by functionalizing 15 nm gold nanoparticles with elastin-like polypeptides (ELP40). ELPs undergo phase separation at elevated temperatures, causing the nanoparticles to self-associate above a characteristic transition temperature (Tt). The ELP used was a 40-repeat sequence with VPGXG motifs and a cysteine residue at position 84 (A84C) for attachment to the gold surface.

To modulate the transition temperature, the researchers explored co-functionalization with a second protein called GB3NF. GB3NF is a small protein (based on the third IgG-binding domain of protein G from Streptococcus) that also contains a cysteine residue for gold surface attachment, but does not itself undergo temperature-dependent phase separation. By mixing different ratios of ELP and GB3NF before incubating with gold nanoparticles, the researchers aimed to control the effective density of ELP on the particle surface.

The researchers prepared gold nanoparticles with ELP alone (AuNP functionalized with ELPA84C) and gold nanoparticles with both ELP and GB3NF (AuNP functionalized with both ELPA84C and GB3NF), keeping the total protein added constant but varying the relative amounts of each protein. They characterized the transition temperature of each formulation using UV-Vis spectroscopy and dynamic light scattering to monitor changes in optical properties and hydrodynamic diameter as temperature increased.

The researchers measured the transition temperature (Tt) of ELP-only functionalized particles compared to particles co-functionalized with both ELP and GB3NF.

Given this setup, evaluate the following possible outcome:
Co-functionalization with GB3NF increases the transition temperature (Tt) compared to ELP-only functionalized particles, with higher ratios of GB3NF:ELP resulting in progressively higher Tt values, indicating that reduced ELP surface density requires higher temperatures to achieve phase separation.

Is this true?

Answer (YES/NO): YES